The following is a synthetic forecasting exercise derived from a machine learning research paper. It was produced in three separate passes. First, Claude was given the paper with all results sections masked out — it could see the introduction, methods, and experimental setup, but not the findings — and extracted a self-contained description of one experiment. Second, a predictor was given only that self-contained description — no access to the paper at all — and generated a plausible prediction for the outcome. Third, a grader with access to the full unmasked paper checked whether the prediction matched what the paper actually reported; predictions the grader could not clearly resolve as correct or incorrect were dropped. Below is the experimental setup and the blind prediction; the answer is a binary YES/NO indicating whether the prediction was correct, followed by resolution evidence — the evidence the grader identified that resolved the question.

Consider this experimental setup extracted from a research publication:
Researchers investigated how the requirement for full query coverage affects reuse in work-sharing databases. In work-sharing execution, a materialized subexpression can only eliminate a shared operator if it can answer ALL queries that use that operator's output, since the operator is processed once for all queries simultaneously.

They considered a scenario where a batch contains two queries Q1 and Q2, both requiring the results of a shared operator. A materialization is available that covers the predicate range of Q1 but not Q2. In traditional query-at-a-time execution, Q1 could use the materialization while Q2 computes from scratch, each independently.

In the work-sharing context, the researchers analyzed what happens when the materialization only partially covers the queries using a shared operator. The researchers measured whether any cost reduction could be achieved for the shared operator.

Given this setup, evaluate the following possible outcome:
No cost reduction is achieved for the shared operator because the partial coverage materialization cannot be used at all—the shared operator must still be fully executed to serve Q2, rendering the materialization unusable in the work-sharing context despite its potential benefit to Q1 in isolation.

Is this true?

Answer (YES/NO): YES